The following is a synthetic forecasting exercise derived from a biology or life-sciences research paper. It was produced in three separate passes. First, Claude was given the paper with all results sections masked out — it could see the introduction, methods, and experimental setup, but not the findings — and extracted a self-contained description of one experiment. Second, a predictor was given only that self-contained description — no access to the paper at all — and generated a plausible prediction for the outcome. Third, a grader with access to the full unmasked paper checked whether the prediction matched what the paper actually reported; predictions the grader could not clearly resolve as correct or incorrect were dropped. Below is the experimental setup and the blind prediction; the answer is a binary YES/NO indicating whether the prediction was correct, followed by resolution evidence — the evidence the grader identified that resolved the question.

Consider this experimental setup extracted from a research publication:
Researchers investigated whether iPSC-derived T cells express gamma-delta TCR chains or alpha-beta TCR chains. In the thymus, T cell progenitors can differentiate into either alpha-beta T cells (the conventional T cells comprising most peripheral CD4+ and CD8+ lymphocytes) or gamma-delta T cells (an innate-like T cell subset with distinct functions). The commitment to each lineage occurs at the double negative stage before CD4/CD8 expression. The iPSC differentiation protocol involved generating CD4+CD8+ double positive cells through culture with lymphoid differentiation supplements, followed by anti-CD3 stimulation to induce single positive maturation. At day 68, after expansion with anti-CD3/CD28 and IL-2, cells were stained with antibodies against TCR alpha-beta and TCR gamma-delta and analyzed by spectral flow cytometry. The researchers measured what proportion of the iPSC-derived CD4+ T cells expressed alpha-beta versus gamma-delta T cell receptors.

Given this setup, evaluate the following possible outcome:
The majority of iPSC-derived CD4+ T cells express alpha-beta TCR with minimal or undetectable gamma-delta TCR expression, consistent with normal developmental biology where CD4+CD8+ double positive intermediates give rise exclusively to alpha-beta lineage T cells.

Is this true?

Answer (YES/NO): YES